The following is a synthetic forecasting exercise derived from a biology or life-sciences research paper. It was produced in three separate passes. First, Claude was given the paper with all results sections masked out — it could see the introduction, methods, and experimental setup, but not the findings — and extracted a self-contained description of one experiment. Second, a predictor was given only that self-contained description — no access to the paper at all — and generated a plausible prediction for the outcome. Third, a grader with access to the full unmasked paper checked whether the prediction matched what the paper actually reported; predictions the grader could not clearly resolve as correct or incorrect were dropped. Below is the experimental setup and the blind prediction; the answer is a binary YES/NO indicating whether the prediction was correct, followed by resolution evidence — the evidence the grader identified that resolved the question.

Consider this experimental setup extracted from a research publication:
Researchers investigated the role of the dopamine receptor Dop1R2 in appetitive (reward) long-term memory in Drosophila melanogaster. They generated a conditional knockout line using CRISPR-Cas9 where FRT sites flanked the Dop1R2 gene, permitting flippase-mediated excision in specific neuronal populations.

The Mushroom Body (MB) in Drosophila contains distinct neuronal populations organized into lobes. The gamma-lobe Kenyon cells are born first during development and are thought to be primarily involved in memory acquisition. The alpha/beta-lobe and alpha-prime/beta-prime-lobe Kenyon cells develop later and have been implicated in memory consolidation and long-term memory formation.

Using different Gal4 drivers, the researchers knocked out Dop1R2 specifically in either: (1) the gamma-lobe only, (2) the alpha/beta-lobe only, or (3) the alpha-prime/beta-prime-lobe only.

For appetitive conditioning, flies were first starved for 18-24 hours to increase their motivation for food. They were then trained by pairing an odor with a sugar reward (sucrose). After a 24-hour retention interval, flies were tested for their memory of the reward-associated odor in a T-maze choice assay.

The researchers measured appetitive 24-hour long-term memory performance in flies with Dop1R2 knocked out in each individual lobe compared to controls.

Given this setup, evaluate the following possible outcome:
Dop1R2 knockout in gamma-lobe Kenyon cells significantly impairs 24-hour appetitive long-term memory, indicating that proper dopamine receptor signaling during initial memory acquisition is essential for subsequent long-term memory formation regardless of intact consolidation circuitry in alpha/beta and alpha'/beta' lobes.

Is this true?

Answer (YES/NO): NO